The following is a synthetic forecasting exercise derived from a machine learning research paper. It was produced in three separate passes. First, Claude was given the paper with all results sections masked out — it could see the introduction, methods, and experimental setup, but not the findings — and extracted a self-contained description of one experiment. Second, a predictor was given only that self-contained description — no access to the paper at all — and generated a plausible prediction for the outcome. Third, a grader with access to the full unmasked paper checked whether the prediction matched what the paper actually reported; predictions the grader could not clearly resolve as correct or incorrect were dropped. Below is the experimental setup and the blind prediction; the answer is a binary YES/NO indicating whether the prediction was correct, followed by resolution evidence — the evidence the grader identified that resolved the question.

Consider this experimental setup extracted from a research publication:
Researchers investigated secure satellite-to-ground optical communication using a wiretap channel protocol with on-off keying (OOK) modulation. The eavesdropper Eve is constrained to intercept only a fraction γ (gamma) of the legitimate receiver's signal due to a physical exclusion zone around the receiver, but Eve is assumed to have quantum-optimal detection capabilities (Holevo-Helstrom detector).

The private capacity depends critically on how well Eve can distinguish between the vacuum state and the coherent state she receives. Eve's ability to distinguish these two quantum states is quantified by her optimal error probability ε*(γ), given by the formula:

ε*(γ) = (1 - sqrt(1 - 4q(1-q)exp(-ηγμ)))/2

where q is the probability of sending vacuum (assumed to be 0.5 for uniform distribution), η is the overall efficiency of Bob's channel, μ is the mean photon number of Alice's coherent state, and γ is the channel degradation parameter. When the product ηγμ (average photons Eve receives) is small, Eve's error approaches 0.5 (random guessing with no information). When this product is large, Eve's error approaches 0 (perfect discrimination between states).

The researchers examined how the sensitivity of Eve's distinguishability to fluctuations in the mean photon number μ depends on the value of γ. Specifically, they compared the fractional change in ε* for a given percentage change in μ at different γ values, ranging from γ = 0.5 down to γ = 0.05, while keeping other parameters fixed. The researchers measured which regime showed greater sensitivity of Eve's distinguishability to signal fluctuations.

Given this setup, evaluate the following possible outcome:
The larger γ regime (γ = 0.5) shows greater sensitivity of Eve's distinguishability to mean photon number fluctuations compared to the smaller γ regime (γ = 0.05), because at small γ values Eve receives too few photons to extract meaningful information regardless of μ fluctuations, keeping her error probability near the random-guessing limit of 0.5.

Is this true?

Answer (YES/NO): YES